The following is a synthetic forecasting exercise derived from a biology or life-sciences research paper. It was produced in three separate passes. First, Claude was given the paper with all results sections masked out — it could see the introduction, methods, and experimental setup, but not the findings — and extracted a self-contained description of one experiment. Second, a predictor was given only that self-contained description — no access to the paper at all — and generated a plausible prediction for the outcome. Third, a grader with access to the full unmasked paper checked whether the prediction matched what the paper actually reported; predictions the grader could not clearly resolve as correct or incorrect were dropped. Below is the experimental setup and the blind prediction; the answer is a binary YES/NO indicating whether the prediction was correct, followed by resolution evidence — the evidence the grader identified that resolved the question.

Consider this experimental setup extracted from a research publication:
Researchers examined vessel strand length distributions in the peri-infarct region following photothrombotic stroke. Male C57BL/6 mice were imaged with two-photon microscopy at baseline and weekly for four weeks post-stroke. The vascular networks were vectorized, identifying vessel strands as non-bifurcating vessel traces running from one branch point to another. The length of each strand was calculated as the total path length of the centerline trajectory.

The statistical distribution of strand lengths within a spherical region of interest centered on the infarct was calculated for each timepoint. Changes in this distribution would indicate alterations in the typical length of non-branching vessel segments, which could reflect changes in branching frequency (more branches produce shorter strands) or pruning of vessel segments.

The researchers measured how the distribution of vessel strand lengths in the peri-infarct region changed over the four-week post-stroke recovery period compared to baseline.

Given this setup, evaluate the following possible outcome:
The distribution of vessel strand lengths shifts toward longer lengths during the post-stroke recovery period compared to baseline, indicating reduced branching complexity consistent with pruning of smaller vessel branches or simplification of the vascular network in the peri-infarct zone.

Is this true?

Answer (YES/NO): NO